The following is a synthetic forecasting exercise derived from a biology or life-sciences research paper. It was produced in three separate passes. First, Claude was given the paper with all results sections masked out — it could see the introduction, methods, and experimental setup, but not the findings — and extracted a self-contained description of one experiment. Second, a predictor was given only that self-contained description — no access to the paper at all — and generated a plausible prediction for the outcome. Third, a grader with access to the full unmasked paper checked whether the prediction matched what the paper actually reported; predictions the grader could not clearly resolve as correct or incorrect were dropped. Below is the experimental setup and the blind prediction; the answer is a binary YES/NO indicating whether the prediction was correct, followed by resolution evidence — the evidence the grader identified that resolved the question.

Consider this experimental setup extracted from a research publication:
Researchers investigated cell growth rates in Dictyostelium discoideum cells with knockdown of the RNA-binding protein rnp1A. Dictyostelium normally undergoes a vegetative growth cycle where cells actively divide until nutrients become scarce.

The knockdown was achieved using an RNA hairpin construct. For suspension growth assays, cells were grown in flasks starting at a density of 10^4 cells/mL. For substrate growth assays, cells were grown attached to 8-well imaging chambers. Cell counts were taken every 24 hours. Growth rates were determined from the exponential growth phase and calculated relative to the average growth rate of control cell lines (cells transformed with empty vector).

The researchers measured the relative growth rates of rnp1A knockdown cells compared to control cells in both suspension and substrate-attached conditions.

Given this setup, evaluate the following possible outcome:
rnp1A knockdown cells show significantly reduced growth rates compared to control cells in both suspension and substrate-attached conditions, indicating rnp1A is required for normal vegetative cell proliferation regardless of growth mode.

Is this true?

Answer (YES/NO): YES